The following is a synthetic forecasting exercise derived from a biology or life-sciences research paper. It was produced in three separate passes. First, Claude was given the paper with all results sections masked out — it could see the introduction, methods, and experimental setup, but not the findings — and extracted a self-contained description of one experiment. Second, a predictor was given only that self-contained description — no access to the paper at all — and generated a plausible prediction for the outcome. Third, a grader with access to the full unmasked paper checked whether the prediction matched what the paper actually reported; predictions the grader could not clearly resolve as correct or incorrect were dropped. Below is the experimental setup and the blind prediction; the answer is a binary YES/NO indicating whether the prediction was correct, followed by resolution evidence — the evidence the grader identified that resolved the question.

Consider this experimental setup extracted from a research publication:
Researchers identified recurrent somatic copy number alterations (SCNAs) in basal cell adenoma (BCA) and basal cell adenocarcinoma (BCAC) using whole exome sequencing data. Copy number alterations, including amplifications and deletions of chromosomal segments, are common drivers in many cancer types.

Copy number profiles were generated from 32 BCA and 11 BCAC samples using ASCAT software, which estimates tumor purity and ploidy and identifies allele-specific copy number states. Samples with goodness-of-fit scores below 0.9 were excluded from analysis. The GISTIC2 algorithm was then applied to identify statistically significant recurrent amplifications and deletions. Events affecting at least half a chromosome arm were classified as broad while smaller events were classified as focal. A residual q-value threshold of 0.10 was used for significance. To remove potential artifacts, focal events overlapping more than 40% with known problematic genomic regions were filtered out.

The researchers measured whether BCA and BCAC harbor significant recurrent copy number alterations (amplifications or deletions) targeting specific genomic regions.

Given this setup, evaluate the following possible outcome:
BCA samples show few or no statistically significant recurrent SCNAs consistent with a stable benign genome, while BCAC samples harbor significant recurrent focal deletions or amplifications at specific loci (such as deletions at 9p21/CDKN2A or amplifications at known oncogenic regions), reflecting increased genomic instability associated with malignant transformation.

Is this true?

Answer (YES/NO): NO